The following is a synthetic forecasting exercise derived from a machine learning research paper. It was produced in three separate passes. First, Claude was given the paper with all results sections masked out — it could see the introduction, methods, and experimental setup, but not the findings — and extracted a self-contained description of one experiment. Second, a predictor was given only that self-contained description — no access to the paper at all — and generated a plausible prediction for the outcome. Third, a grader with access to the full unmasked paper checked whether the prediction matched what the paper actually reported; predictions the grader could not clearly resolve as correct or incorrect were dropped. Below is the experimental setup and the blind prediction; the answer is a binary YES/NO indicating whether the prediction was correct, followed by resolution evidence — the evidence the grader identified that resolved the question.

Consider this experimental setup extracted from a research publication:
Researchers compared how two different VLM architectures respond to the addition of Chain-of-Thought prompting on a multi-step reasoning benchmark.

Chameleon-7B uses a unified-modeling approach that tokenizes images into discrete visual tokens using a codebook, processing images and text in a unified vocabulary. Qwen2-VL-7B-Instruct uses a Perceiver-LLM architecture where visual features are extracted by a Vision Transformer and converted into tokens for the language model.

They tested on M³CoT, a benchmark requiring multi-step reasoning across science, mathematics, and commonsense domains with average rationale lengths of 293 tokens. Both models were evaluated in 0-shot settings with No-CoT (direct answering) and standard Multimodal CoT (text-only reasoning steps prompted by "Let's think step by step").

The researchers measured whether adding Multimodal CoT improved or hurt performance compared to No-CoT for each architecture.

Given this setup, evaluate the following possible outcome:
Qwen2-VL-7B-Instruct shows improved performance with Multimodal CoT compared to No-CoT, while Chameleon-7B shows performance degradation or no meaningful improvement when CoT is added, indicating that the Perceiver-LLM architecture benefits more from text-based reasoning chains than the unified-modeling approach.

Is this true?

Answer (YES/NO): NO